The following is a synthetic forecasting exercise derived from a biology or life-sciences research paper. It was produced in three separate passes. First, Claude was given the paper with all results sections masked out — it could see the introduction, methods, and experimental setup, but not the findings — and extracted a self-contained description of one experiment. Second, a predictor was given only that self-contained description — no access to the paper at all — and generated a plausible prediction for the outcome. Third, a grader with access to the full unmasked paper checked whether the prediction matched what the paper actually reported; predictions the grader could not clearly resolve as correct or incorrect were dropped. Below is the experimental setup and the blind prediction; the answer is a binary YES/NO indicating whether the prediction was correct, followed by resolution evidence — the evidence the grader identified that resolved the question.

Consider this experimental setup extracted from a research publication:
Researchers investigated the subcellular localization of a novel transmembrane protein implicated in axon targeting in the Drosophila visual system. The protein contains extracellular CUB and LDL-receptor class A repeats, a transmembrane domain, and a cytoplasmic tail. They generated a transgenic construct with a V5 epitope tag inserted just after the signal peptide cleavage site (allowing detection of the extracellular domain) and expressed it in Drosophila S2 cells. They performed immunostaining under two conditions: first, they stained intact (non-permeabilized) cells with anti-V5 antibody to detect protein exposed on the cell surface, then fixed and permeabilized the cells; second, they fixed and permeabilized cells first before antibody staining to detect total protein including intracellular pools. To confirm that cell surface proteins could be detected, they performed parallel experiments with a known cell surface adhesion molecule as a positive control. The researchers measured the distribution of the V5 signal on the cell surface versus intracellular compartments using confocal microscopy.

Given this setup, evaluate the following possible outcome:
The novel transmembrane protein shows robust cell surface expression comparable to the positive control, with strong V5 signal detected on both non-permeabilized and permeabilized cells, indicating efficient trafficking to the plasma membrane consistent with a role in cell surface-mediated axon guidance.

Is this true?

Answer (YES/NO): NO